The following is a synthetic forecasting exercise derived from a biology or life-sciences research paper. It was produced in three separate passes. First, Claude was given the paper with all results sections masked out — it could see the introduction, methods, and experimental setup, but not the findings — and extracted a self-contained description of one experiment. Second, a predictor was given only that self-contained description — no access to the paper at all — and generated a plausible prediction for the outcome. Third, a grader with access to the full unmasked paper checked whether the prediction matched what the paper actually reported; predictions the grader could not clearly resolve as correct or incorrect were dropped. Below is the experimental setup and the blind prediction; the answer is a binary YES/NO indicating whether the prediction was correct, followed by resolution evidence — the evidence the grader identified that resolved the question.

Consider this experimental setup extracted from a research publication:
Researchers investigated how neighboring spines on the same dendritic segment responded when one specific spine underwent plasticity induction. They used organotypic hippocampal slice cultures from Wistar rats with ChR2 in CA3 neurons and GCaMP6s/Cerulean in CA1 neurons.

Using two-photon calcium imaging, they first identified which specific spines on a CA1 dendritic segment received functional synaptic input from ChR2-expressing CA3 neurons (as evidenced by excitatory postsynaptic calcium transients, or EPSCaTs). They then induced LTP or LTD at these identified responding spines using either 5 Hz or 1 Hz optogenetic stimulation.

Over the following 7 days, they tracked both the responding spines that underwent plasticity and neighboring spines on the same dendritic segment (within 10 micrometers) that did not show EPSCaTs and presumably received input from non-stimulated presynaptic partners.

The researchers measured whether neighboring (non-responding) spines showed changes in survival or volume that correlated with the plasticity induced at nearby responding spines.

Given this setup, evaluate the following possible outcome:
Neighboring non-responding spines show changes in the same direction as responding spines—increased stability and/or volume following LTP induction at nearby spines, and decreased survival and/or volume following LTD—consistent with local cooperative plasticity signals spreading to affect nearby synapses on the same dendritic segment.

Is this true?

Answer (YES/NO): NO